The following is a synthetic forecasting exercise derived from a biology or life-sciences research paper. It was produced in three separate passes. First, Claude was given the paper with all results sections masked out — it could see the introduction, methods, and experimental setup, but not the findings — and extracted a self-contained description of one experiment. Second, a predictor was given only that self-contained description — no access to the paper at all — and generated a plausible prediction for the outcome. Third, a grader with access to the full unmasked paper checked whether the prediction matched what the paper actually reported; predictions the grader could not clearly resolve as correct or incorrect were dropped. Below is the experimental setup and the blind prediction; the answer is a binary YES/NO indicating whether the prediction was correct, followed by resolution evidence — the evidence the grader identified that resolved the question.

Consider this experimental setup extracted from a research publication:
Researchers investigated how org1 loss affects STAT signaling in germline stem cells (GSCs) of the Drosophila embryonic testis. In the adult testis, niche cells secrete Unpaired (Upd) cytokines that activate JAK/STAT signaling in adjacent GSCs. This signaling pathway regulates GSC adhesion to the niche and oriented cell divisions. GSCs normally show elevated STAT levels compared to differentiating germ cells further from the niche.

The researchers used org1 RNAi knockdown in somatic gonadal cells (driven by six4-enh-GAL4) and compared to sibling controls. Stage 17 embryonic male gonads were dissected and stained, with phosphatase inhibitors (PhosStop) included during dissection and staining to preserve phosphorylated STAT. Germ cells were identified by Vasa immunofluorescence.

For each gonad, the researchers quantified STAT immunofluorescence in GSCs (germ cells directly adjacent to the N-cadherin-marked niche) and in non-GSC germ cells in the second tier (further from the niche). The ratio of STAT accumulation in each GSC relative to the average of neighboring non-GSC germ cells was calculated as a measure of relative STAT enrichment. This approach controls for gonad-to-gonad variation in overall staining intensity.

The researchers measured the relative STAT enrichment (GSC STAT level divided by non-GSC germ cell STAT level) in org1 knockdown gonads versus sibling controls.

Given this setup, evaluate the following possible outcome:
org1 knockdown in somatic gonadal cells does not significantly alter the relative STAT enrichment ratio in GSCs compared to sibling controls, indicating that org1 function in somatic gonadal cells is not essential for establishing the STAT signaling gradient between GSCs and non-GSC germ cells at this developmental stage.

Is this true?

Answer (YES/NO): NO